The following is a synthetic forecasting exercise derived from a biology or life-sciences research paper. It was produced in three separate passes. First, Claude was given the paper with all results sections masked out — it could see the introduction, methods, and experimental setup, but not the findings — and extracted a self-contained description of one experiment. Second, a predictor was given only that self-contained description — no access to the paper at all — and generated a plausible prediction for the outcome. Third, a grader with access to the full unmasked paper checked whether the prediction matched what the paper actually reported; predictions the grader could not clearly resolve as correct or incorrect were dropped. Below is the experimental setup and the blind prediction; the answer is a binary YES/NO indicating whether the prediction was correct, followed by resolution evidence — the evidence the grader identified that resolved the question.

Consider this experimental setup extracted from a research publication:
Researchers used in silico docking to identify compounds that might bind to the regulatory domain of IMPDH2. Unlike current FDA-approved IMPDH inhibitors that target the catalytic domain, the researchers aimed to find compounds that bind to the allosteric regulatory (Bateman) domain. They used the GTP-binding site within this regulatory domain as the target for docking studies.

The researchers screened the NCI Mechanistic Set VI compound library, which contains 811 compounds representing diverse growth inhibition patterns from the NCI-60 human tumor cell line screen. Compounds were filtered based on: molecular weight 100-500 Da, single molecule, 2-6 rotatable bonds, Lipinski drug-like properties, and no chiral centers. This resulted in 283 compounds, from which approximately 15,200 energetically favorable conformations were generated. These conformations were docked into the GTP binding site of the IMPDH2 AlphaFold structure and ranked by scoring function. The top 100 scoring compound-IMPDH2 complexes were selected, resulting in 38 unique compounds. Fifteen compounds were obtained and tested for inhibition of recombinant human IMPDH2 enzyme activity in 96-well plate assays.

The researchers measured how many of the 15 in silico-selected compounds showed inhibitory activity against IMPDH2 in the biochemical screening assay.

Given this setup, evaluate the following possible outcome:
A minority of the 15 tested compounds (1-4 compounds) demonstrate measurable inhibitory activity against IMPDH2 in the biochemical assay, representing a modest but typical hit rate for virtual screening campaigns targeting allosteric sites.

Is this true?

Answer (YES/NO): YES